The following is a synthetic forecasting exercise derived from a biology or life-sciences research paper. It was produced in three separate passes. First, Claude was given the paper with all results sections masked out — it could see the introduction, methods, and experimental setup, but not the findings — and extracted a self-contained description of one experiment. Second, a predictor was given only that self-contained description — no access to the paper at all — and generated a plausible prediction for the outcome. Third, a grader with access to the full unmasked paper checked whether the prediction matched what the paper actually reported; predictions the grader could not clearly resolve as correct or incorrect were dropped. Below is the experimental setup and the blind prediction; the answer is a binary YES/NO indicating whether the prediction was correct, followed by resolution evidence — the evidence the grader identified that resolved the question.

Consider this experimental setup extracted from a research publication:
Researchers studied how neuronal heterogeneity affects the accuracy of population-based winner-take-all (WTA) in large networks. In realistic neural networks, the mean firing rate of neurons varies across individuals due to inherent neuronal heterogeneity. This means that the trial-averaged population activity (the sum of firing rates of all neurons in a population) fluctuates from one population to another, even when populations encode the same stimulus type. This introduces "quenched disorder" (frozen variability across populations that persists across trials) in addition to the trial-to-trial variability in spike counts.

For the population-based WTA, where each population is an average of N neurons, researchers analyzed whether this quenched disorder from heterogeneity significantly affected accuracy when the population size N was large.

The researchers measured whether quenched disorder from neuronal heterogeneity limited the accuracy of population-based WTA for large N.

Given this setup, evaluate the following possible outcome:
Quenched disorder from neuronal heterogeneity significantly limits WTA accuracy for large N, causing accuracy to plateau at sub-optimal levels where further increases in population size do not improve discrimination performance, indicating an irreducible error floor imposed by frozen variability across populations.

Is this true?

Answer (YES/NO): NO